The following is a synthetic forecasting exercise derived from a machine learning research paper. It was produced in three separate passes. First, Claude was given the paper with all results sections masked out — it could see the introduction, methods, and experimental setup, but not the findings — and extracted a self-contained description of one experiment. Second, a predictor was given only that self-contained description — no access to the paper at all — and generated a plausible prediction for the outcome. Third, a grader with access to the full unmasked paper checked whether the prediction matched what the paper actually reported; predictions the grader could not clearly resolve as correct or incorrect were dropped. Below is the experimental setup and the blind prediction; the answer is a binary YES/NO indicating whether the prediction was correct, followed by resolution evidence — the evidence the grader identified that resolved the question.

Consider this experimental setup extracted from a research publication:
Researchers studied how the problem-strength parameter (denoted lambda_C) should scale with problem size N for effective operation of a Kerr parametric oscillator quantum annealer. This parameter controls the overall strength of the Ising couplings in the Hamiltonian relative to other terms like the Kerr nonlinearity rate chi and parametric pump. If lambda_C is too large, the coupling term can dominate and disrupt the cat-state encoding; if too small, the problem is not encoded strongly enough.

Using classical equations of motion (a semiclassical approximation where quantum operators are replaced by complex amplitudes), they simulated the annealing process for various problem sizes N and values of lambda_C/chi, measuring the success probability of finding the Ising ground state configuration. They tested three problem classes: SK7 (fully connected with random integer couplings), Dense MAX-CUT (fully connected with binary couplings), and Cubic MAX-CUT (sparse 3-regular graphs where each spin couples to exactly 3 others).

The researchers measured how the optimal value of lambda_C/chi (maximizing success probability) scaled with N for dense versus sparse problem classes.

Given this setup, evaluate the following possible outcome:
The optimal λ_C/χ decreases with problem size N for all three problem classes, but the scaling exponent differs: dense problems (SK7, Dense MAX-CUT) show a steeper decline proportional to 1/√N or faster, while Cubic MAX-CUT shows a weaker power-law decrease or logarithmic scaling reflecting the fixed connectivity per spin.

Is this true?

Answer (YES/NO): NO